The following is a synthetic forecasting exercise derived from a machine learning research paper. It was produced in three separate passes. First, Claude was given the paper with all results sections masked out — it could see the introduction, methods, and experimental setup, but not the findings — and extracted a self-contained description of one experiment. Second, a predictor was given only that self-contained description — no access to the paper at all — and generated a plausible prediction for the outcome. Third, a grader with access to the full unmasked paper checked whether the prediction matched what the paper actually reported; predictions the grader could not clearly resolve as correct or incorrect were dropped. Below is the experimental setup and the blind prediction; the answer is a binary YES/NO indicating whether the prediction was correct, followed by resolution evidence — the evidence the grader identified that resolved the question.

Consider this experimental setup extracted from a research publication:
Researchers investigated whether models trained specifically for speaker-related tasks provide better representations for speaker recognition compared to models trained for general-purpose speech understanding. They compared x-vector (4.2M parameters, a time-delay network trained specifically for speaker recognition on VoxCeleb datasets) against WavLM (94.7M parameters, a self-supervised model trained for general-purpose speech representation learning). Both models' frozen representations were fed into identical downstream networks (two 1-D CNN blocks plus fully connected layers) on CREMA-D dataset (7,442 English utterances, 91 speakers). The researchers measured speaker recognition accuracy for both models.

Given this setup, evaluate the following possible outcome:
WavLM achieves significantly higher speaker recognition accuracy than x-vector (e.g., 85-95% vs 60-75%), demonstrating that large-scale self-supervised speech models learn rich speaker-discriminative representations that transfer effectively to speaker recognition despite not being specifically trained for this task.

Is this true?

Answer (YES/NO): NO